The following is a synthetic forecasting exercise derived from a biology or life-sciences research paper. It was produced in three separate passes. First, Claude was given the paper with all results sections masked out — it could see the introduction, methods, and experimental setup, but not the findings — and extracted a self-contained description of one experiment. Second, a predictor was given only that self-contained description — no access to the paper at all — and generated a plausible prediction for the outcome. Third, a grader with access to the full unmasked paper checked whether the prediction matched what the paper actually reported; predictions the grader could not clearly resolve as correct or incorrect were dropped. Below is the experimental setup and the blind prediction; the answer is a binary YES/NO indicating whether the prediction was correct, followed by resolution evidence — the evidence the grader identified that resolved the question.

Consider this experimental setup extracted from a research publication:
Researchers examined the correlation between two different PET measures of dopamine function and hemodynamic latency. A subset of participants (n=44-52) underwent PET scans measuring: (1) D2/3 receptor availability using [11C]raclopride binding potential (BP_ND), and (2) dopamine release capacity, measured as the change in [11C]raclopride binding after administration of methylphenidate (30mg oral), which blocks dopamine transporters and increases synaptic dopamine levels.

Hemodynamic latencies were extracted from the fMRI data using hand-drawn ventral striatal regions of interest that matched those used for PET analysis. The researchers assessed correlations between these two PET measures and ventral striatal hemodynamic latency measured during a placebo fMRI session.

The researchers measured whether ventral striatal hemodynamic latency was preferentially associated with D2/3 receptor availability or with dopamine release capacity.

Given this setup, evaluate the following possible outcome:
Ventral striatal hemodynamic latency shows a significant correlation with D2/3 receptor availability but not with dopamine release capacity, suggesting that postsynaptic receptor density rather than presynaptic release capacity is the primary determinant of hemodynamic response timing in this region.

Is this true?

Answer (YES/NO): NO